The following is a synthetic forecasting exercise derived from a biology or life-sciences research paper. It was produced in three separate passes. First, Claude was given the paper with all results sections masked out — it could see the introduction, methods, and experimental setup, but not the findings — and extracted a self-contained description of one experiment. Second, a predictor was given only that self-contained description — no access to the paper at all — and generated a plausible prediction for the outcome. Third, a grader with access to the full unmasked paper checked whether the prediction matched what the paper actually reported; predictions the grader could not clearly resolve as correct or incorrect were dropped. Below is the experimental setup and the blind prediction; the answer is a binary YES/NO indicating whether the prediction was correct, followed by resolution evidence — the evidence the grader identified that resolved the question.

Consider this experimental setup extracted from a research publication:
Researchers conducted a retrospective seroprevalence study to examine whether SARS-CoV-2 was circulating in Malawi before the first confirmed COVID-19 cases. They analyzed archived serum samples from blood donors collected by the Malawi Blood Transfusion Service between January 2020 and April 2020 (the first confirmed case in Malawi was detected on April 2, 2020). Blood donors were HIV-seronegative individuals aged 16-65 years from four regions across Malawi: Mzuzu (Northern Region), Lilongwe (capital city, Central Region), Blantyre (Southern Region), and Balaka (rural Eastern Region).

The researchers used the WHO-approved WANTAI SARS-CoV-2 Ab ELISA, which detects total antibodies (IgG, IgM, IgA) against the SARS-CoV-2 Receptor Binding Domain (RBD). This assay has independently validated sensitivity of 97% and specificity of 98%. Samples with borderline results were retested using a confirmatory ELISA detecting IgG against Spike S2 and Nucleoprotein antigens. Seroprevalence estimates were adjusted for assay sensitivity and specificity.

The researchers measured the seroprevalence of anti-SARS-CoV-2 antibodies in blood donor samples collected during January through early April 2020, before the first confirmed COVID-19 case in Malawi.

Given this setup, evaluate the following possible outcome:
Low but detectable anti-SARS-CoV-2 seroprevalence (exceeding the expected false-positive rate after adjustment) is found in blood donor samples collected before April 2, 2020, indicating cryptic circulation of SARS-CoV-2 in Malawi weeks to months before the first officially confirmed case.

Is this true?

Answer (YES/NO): NO